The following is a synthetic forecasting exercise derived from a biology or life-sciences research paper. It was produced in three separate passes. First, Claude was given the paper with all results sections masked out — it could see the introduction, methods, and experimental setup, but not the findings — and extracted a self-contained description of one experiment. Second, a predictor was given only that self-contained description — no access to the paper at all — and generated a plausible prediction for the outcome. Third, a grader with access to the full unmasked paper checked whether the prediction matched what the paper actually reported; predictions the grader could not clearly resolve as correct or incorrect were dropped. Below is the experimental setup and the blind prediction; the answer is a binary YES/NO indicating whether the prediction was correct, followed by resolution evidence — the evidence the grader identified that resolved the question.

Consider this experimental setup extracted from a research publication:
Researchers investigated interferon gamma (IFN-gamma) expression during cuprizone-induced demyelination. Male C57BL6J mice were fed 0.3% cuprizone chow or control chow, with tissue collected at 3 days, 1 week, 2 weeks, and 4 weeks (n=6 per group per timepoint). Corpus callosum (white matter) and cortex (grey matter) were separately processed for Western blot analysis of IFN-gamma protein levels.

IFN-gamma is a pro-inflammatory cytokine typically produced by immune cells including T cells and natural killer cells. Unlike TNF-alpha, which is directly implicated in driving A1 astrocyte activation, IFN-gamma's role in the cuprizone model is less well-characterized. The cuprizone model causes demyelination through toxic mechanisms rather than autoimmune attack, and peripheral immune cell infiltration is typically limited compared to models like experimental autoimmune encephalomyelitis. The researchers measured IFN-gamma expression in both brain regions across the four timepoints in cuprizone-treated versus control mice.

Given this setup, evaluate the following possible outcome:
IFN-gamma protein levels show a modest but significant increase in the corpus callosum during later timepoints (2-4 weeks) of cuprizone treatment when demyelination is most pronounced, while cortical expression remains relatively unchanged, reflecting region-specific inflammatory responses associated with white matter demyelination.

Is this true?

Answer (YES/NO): NO